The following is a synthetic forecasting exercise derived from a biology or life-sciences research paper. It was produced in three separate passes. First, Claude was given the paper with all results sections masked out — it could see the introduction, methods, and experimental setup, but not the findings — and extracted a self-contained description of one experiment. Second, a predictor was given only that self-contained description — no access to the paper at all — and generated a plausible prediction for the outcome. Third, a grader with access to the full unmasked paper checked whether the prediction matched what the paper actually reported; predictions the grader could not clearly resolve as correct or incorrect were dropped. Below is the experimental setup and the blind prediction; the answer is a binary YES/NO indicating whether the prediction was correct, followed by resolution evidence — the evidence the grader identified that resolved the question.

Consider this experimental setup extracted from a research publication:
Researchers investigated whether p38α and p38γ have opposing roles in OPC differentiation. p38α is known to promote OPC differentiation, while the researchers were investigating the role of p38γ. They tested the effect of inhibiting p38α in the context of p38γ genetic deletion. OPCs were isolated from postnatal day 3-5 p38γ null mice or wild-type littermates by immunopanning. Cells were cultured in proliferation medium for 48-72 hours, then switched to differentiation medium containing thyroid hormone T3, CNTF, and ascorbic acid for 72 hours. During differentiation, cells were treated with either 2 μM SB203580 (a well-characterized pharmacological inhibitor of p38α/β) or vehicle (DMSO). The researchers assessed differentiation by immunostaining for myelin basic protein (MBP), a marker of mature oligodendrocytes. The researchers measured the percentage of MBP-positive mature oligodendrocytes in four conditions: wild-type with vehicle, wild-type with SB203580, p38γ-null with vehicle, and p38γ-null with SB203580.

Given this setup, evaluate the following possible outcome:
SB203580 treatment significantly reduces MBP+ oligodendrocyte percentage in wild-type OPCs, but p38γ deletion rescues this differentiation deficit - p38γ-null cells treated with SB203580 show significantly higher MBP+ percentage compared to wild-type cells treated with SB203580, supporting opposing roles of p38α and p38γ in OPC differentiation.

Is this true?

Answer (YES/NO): NO